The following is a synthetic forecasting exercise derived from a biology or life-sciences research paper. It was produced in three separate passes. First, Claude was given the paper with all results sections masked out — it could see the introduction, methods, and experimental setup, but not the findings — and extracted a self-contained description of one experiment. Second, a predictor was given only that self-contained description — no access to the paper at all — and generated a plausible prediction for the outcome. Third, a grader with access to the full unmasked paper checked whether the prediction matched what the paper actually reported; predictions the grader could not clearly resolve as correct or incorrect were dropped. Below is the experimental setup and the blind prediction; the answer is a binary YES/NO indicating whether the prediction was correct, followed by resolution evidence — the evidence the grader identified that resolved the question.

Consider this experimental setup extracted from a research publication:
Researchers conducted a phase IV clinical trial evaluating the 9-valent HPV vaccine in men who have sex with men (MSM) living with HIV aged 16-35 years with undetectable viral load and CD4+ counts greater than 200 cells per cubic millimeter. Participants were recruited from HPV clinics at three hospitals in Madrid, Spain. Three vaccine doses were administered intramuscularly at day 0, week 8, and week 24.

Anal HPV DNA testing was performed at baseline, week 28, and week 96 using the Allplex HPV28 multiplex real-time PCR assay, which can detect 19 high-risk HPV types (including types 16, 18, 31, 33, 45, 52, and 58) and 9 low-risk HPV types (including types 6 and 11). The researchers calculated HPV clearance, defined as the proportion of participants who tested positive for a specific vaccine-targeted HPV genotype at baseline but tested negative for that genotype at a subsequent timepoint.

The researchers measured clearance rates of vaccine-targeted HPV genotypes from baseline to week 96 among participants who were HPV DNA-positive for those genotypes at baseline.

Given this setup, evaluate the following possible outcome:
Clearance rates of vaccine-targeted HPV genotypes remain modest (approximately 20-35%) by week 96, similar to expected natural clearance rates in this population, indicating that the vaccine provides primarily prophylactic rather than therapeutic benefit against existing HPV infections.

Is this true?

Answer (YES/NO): NO